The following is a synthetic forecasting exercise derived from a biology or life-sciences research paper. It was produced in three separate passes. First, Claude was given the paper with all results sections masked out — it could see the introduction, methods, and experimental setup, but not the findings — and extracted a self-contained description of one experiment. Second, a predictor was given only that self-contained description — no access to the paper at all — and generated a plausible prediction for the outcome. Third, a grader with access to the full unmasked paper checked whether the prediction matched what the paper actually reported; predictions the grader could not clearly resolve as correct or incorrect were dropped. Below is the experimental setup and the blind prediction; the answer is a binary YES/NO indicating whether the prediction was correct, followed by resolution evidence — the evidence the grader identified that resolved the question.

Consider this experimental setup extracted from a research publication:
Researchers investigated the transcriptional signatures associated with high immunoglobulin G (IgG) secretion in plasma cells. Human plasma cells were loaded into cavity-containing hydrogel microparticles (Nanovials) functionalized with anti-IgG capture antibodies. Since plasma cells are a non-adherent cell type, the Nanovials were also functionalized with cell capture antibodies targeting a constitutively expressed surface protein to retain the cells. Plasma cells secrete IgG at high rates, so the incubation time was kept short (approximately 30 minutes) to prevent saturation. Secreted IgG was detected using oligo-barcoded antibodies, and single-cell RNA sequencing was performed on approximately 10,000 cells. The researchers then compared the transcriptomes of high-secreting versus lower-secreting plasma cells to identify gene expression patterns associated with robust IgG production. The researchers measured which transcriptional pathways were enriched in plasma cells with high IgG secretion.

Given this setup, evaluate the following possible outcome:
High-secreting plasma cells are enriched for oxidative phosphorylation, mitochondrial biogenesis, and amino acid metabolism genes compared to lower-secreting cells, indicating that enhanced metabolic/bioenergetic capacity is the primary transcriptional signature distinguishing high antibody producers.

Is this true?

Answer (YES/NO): NO